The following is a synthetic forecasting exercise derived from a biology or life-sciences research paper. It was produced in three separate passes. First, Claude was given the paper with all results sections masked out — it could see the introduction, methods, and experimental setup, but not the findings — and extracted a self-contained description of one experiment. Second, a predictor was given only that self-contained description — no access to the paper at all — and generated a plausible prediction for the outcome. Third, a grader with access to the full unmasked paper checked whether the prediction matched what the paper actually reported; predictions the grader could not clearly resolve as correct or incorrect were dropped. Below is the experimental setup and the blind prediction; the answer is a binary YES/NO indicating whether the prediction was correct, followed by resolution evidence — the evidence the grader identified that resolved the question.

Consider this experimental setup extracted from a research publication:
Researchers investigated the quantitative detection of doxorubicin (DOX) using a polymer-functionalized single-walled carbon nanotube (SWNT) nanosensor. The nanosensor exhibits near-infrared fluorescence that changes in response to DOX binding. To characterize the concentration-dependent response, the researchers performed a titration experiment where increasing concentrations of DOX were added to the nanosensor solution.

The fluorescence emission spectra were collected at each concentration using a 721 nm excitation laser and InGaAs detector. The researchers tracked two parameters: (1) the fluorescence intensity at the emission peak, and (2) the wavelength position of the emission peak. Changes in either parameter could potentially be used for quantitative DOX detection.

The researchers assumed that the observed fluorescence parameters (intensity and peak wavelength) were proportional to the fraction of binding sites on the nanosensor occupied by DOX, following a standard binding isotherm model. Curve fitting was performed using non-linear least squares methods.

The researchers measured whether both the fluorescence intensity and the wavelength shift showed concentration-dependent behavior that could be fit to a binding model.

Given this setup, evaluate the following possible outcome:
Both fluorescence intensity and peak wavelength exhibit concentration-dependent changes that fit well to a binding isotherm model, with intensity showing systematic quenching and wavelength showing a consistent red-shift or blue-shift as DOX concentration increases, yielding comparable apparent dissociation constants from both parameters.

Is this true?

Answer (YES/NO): NO